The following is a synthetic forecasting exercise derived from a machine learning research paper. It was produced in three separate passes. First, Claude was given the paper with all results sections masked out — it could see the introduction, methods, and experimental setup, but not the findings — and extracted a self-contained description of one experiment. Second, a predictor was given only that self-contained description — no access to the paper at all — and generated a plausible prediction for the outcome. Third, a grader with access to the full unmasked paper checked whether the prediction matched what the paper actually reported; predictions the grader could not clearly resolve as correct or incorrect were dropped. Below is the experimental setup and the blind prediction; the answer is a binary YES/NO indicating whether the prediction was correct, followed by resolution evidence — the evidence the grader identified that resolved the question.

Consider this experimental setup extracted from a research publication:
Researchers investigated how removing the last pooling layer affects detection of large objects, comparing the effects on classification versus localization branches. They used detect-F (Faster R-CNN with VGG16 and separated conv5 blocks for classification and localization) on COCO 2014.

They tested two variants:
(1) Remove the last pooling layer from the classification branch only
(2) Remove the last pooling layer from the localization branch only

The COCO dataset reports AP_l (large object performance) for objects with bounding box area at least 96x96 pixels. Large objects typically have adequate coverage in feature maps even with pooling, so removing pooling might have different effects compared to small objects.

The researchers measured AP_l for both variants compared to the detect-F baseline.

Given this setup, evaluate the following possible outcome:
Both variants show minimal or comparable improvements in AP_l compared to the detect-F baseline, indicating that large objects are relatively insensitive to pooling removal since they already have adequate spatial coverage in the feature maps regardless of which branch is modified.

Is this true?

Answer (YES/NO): NO